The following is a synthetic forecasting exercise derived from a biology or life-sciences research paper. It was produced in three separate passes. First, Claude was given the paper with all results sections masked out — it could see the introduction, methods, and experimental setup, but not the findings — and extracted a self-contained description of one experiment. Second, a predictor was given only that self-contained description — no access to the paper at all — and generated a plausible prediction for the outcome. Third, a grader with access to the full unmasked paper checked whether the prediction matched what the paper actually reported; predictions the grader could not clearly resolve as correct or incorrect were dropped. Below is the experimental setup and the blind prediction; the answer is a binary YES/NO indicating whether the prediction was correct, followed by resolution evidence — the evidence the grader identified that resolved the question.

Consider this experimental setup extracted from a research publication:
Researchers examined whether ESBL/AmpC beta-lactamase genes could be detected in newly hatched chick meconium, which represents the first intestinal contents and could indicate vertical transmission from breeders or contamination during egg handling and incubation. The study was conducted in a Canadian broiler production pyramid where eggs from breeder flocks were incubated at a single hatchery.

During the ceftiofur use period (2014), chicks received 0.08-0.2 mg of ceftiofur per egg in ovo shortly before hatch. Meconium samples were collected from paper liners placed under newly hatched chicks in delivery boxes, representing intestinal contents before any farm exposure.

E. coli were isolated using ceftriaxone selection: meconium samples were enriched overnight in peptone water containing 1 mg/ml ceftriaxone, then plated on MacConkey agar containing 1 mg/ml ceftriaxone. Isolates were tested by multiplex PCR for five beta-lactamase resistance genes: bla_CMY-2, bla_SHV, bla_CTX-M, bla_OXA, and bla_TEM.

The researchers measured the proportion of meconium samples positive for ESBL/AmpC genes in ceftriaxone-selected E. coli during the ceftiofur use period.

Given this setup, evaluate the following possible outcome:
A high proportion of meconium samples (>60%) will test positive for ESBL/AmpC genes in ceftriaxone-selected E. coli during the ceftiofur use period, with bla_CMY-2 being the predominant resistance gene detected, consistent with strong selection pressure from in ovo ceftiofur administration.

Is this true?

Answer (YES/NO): YES